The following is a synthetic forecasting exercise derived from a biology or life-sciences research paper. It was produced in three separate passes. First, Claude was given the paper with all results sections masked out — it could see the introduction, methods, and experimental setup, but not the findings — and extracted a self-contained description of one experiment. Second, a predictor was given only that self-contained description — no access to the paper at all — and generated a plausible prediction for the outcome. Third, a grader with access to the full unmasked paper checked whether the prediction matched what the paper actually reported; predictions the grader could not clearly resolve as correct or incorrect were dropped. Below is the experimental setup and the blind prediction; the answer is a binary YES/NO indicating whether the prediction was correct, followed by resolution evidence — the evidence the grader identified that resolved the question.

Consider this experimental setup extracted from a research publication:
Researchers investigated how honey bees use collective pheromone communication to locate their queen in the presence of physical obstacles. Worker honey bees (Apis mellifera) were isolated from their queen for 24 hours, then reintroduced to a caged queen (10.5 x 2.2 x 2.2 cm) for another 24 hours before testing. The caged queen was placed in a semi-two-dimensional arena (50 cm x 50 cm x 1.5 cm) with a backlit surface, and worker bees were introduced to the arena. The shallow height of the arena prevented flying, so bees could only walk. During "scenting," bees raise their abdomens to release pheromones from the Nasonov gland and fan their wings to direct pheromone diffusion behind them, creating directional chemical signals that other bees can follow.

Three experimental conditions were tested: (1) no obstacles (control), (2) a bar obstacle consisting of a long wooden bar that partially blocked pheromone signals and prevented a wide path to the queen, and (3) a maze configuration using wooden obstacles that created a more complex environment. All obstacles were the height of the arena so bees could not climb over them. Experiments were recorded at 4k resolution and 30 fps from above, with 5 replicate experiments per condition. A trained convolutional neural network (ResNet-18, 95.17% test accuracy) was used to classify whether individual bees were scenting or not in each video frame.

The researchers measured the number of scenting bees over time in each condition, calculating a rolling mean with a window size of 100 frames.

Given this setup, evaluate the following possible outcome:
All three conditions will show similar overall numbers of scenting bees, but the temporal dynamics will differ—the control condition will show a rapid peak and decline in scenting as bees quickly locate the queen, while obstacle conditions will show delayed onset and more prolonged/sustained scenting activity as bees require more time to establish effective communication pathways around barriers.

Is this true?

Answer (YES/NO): NO